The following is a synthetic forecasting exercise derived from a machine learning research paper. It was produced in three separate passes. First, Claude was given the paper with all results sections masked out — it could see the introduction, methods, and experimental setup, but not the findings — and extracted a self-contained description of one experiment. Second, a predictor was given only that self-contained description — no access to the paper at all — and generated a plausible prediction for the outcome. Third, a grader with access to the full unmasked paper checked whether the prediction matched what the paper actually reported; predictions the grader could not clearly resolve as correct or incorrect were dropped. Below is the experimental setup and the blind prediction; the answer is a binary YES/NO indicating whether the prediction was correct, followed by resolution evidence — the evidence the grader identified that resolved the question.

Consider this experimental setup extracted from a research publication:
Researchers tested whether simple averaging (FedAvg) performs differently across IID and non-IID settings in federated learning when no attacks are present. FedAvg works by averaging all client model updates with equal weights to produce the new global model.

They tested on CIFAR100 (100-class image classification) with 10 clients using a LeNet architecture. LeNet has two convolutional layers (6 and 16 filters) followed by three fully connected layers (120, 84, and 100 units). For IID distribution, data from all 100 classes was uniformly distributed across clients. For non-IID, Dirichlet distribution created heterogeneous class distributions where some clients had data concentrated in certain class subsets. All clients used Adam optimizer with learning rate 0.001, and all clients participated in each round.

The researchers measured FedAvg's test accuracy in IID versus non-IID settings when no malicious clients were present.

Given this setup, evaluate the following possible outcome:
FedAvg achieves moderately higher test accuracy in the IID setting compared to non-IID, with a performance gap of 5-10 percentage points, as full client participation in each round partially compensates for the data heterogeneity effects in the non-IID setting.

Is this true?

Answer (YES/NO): NO